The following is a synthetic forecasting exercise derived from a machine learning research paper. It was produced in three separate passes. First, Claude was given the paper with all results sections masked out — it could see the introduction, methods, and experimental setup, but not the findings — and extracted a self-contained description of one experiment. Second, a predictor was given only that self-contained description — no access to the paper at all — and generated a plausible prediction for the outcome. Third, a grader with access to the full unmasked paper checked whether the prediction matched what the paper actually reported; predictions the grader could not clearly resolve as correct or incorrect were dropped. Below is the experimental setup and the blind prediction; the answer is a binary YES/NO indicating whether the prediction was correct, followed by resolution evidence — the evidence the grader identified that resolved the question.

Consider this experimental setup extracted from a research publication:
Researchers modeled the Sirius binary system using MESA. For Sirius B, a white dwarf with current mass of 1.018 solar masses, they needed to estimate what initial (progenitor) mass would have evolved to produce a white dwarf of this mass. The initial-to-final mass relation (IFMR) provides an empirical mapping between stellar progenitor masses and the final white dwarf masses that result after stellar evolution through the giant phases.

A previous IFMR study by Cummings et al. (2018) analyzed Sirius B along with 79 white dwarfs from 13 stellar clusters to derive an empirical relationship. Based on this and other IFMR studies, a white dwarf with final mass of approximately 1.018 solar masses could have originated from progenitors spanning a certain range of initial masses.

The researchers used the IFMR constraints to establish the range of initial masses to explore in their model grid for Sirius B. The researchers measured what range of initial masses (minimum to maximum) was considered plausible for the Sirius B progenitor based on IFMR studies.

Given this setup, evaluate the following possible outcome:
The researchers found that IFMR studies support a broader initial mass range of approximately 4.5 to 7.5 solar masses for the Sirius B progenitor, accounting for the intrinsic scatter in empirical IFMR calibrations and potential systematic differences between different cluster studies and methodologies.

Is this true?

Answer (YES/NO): NO